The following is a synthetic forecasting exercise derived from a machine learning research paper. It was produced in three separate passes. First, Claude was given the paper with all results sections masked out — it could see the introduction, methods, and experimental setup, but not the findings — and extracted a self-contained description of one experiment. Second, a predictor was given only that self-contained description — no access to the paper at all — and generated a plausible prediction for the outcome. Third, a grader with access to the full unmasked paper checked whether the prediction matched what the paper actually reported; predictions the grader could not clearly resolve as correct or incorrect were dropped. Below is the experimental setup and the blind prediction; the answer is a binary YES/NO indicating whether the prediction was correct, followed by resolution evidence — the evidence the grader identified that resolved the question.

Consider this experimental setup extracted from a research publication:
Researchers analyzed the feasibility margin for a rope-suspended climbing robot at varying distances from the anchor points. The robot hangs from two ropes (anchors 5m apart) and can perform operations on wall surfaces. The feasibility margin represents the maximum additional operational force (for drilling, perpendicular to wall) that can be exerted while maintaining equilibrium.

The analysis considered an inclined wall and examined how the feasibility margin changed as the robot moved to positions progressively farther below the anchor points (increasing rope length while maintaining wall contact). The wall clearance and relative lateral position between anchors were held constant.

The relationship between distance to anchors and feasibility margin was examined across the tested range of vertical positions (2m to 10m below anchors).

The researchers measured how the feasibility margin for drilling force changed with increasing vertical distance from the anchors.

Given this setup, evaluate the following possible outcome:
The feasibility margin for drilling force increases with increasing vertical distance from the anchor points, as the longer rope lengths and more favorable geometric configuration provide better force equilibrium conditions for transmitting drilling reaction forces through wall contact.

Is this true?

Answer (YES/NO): NO